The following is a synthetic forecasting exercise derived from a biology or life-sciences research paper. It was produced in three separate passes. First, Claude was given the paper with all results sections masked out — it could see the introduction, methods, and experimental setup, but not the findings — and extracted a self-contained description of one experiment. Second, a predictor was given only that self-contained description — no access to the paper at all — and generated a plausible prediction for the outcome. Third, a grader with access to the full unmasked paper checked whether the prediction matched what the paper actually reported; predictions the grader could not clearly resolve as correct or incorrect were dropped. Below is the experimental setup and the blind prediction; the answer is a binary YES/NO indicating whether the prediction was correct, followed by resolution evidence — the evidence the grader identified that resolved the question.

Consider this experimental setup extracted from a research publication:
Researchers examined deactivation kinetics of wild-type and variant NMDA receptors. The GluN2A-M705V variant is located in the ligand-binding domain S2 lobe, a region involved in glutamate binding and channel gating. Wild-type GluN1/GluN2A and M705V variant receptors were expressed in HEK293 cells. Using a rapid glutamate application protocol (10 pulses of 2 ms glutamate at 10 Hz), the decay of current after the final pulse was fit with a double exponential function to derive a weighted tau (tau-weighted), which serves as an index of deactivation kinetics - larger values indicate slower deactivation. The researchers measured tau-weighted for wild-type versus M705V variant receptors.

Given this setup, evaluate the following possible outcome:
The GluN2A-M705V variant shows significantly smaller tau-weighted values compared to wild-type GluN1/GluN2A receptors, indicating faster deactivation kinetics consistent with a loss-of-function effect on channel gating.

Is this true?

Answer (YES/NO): NO